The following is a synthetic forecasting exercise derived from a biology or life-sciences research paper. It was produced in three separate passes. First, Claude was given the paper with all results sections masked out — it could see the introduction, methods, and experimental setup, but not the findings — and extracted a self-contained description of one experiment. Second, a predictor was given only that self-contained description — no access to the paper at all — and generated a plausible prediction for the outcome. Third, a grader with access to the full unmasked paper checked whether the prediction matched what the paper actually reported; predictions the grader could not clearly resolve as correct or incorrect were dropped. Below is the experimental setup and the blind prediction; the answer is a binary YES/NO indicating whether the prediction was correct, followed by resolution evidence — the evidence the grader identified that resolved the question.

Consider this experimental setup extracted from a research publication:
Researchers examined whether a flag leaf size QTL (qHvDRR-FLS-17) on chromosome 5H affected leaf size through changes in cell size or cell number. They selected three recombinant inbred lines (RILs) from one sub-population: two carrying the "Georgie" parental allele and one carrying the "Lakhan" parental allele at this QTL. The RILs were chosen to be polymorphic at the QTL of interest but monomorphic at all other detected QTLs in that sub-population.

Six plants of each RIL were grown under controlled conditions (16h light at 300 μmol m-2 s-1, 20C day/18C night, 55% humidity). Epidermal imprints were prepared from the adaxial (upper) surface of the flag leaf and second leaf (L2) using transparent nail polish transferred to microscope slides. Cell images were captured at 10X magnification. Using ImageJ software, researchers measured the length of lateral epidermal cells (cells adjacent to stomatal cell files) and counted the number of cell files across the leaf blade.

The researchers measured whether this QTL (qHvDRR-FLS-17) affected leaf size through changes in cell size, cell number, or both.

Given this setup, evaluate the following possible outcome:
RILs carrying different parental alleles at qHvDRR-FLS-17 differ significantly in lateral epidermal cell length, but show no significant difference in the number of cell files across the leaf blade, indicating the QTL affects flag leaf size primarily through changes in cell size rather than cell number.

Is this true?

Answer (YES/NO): NO